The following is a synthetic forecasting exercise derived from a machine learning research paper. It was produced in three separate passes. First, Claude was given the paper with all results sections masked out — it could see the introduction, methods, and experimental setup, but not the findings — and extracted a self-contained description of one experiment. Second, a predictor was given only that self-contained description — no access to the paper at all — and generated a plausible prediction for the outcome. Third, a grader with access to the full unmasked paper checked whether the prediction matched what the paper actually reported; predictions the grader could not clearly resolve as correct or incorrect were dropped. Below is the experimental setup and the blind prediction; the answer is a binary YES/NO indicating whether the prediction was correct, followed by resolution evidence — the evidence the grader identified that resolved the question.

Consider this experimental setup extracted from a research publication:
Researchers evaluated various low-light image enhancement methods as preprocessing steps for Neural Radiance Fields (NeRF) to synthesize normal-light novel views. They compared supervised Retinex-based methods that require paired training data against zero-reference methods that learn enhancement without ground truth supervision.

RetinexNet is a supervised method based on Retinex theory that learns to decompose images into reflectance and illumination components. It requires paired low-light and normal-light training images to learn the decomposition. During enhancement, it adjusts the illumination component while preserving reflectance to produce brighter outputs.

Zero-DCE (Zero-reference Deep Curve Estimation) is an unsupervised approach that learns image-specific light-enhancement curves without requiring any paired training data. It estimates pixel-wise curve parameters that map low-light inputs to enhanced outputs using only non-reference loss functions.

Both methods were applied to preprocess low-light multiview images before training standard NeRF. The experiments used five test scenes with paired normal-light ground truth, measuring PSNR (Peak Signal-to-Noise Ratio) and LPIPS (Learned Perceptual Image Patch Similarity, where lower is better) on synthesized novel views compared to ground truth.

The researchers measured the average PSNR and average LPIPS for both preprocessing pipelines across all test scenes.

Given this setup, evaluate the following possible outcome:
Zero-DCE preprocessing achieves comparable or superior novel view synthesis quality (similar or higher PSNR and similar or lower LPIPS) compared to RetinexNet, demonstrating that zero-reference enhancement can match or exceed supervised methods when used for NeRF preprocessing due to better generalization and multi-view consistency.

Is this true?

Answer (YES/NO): NO